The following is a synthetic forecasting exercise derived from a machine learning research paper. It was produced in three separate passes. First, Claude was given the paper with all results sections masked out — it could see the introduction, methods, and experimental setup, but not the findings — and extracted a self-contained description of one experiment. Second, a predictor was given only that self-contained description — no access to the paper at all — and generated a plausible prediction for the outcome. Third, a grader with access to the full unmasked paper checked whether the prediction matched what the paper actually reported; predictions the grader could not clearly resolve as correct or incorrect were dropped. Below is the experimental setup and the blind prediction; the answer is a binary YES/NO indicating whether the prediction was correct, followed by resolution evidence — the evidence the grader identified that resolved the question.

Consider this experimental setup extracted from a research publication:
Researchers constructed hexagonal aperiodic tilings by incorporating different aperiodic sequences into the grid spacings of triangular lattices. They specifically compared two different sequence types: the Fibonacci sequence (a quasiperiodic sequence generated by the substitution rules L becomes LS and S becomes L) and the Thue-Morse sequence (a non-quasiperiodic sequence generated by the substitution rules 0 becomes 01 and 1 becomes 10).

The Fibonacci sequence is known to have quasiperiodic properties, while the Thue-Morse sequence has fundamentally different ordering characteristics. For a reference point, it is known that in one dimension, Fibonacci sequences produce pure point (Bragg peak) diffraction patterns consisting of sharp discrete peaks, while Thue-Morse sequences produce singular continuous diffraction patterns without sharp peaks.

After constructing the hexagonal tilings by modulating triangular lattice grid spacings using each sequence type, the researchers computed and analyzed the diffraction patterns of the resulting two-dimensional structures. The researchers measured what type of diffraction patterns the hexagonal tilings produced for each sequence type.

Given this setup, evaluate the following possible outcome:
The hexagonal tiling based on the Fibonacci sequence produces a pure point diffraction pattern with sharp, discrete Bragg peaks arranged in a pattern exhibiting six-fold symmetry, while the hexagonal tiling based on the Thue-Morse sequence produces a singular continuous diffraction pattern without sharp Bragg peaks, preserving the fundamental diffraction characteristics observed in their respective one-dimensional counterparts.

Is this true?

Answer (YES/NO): YES